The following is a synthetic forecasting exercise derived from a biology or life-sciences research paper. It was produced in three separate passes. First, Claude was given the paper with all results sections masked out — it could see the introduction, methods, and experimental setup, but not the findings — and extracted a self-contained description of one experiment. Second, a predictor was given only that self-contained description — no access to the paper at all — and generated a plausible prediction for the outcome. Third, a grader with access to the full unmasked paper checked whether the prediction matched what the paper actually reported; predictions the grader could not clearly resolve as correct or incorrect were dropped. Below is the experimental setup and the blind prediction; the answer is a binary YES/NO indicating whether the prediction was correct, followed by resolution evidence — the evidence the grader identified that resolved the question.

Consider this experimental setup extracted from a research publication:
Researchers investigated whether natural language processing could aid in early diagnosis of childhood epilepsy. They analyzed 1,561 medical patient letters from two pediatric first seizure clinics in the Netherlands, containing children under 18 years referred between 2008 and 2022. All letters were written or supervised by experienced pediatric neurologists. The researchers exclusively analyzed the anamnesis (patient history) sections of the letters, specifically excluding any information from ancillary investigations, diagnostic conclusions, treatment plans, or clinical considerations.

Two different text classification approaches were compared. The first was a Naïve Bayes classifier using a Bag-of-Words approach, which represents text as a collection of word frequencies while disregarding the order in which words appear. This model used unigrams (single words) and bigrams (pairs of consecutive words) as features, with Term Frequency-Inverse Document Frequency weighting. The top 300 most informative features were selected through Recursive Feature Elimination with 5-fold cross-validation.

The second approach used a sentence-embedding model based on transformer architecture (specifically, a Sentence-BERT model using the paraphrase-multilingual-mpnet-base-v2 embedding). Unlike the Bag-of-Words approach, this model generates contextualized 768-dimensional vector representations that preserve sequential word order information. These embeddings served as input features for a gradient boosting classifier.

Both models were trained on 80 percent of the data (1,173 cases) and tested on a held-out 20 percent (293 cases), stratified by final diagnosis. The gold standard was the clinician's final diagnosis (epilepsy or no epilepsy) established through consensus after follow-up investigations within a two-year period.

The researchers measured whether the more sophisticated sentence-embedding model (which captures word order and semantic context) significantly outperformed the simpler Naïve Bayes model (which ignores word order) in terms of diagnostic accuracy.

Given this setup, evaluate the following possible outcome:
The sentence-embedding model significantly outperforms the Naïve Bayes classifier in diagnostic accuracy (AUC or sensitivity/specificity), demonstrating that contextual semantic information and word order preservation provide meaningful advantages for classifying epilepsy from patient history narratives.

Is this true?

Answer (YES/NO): NO